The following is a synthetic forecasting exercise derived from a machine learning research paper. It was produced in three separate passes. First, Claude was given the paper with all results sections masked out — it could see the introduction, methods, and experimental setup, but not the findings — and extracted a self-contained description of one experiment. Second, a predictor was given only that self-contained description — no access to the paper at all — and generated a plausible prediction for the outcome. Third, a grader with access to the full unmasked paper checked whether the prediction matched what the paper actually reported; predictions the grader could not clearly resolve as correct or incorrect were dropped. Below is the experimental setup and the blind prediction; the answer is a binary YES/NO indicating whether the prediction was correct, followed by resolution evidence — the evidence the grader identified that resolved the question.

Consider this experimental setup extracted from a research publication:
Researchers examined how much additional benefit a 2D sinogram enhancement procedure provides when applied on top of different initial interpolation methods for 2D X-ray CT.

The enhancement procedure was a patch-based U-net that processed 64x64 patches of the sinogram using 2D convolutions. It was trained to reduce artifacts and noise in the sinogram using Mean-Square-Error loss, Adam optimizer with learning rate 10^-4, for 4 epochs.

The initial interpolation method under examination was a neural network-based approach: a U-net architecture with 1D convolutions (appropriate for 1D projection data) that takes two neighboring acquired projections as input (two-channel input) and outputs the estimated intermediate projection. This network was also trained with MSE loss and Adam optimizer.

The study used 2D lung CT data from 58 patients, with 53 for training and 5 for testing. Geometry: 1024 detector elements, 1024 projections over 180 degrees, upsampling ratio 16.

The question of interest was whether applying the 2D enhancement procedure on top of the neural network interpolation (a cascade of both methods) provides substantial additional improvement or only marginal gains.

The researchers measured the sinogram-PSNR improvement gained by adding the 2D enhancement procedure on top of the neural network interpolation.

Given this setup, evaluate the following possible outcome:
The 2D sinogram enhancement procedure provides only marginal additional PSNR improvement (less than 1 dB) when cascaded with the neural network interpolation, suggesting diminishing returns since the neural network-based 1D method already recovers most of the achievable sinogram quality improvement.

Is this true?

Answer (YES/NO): YES